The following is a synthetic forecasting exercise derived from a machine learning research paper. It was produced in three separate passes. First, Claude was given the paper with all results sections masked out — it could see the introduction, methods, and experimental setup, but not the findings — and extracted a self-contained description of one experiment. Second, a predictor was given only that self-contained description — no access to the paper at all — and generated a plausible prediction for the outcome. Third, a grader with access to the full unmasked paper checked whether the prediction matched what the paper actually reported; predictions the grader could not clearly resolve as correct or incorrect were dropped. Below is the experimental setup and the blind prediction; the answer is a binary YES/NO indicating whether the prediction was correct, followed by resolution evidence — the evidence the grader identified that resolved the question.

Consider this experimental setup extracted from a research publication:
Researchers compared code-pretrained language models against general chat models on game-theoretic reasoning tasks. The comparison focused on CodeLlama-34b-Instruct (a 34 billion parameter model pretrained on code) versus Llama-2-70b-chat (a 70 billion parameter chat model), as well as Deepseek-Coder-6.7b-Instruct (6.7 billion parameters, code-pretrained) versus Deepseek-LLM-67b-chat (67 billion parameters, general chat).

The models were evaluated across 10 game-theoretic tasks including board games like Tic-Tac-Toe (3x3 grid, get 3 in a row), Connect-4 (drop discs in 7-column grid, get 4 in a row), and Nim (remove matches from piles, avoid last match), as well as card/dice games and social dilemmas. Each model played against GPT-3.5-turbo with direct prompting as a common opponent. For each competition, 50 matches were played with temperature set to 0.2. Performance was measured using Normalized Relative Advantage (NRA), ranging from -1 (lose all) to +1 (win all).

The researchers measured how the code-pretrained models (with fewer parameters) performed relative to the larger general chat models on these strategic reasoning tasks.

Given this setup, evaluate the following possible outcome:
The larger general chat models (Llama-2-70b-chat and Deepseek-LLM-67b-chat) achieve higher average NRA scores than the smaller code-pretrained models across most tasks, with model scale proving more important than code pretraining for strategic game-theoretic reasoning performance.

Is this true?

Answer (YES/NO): NO